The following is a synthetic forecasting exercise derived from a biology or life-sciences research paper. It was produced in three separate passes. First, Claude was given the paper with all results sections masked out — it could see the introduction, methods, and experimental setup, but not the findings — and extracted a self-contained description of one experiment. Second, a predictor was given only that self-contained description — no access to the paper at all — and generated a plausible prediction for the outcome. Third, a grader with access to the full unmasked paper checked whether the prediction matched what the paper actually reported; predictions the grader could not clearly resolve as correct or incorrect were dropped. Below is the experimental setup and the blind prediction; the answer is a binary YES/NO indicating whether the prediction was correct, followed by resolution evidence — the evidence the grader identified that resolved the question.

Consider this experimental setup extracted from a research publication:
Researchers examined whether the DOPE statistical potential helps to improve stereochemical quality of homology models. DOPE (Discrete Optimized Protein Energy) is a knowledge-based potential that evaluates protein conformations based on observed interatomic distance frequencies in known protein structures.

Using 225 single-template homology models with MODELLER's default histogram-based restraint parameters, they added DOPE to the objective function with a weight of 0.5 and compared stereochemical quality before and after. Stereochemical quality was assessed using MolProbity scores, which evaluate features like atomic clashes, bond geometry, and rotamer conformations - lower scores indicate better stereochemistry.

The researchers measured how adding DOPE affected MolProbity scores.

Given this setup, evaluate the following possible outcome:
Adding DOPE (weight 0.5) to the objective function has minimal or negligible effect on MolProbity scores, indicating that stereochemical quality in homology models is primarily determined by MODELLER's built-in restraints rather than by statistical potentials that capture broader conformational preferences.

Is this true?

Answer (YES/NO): NO